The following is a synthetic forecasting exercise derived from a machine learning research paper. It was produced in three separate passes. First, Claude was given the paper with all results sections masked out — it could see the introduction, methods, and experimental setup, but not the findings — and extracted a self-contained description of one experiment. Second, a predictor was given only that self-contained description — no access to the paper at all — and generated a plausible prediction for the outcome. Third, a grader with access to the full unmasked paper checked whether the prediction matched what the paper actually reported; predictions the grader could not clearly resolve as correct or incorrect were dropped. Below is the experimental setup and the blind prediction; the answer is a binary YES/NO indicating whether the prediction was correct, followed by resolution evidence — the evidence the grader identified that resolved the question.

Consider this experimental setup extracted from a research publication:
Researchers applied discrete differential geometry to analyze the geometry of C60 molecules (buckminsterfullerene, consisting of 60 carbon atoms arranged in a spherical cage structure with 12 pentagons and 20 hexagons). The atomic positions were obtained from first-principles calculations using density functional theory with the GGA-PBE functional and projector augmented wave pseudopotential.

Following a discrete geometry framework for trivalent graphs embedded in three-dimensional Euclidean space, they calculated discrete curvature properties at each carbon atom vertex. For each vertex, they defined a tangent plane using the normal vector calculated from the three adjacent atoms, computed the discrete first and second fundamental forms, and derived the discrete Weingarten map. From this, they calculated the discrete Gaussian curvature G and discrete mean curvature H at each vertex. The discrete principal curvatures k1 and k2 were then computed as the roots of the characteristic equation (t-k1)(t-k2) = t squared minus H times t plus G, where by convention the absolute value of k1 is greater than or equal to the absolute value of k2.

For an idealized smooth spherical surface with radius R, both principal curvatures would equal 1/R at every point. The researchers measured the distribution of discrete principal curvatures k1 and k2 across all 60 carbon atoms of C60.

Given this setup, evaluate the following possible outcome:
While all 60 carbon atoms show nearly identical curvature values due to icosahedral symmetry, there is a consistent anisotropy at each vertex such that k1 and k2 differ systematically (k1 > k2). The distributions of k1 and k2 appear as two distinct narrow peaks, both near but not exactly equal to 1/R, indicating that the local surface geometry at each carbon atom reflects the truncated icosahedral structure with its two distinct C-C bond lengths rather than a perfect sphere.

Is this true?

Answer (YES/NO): YES